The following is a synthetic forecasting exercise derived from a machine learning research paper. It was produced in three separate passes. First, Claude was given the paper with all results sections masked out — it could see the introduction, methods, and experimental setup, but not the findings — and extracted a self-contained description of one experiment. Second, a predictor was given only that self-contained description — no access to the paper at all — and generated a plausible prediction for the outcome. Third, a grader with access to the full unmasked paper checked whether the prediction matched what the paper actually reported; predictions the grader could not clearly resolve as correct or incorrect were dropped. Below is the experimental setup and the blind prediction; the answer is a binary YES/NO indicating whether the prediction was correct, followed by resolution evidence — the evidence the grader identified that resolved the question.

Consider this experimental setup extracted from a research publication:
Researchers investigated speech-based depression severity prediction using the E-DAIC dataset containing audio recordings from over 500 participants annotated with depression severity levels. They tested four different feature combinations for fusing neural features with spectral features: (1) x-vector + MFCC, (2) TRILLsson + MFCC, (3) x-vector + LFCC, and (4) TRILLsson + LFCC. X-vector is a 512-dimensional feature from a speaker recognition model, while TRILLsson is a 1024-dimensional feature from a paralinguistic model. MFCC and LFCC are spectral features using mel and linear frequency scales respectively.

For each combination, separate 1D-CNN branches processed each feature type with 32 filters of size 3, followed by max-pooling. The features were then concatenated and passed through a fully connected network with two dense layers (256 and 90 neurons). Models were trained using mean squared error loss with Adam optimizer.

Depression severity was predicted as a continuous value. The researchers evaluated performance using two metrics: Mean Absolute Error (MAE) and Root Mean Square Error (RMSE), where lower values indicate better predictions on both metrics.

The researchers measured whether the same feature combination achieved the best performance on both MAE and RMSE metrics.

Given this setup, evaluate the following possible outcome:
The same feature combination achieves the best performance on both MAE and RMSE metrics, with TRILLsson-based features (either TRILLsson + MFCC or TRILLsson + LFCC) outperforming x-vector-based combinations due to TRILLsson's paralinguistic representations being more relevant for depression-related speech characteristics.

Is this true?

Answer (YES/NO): NO